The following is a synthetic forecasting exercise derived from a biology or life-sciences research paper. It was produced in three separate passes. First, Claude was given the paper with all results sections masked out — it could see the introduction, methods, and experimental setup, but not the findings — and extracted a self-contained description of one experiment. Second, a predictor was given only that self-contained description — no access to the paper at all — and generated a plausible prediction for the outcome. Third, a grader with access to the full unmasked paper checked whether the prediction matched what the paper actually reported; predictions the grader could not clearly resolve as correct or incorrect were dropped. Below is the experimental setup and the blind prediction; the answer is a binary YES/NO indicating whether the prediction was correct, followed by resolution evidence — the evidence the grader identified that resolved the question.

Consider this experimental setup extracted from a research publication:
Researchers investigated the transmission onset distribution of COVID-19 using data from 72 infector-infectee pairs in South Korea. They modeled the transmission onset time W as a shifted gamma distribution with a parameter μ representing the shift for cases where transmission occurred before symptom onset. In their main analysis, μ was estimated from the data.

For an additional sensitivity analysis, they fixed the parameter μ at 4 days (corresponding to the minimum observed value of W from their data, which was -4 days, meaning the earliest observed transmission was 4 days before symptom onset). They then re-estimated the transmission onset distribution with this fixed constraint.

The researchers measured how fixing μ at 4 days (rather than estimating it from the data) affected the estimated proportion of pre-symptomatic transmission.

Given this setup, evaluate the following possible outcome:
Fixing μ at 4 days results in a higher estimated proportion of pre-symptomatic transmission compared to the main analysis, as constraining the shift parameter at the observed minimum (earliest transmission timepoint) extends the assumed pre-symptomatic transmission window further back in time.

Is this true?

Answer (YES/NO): YES